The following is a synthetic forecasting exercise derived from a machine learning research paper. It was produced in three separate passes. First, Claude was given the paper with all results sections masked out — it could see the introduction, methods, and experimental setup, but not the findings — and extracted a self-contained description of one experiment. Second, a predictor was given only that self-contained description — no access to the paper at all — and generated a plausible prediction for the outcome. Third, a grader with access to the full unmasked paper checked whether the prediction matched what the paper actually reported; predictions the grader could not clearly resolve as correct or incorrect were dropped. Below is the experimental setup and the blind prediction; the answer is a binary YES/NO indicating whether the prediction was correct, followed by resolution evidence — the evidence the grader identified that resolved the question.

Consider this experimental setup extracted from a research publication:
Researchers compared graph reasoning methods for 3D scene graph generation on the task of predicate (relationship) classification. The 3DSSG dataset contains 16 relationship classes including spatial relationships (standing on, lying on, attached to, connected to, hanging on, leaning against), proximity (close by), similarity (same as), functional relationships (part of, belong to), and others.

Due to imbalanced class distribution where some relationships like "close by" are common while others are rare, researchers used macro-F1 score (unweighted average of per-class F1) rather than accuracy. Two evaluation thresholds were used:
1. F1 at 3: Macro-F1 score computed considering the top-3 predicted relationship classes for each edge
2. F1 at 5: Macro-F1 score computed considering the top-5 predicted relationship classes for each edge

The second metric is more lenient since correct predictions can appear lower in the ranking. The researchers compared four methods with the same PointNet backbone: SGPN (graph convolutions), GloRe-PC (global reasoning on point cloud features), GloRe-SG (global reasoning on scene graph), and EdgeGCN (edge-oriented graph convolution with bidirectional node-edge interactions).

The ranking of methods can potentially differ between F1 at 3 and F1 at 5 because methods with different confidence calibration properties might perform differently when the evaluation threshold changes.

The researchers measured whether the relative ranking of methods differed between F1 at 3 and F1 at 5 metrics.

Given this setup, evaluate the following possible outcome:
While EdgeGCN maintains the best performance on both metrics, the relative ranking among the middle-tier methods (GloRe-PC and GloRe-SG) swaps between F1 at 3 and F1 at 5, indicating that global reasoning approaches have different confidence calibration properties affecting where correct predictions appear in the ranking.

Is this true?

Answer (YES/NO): NO